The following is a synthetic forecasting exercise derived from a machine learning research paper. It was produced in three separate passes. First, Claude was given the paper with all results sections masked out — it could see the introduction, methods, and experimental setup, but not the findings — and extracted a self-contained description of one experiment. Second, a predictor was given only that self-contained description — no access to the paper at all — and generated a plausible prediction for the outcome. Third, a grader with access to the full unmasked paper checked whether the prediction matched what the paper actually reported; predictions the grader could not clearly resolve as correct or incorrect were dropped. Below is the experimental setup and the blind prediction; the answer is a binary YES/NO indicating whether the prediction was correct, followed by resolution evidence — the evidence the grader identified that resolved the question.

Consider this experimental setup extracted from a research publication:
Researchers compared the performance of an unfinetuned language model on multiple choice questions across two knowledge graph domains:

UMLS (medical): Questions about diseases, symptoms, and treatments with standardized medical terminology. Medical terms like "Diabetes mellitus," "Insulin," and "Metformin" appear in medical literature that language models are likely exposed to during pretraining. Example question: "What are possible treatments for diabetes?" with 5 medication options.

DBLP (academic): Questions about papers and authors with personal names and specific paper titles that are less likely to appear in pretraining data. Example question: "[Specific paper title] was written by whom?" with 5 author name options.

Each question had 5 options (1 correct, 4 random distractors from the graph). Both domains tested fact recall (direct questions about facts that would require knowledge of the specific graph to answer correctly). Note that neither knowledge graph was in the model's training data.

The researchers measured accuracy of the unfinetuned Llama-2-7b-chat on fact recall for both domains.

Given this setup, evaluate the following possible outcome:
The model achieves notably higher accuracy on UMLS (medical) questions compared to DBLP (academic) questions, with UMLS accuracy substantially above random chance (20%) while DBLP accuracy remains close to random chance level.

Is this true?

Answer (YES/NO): YES